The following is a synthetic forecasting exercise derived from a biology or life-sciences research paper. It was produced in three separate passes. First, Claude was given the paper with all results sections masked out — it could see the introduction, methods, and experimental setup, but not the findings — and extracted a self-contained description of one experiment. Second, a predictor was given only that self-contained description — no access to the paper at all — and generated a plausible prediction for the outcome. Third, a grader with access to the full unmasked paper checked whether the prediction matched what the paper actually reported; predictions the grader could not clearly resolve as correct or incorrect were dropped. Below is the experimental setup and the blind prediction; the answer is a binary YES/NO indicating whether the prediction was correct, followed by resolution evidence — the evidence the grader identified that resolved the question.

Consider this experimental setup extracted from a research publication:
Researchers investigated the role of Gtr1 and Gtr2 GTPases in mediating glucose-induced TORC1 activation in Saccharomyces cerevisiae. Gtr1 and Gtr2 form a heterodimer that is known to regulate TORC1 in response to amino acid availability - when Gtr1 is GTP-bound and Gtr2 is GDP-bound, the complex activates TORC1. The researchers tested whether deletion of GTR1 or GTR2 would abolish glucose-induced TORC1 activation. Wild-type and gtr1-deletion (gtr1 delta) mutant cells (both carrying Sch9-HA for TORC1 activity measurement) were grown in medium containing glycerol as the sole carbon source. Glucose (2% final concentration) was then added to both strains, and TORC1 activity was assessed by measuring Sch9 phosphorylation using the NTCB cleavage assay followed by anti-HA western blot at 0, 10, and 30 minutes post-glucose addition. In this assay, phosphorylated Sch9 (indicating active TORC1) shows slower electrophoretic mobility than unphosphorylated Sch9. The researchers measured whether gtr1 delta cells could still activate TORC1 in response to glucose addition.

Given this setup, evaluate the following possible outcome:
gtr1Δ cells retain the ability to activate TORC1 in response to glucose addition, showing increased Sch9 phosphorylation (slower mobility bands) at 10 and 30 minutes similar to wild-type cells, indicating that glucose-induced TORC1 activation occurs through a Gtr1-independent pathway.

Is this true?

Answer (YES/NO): NO